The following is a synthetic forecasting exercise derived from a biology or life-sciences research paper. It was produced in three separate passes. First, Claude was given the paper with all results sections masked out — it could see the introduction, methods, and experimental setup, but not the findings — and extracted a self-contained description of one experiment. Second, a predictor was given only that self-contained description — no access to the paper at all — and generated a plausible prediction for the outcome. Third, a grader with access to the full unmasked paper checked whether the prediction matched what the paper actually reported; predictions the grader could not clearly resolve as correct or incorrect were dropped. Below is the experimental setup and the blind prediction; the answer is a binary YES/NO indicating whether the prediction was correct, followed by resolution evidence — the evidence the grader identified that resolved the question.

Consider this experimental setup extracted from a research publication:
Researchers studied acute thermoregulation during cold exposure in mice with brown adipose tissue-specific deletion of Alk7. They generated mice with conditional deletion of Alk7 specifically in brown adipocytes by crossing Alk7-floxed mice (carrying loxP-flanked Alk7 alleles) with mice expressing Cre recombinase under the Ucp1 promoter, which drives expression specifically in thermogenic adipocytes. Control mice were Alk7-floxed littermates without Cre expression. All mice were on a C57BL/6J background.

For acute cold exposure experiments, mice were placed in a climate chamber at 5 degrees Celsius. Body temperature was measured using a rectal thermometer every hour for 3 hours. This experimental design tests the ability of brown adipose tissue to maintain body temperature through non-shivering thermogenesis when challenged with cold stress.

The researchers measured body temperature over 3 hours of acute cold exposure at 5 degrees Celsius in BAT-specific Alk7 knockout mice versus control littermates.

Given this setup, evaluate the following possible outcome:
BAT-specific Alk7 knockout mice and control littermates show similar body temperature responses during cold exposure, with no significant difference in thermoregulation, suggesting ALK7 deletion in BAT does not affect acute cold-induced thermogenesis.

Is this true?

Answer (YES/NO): NO